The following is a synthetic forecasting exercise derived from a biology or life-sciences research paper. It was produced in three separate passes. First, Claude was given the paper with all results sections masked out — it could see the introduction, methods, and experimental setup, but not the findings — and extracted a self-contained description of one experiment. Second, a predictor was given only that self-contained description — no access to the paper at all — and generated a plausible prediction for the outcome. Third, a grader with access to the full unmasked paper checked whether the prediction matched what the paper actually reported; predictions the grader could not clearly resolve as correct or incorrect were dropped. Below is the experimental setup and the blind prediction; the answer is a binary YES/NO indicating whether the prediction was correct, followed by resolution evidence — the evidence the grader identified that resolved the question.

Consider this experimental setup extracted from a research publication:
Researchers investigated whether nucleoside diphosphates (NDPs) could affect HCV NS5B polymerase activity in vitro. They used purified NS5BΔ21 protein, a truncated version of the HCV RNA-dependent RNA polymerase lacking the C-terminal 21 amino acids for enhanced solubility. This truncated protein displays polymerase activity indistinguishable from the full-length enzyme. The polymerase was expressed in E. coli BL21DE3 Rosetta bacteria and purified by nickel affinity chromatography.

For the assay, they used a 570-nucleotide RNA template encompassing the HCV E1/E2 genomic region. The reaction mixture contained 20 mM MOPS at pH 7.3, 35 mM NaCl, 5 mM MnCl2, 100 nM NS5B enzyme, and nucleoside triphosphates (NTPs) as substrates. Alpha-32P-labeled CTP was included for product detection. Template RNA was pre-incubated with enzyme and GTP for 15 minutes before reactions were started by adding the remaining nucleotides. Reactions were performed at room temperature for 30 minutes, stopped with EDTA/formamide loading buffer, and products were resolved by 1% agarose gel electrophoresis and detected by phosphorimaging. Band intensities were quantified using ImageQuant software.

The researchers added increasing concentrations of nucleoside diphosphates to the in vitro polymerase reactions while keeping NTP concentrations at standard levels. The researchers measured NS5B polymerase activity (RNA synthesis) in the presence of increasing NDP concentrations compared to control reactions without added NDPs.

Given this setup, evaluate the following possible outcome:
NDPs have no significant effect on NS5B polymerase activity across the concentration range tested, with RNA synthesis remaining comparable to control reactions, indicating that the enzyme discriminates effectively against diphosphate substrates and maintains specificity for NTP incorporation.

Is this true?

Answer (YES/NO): NO